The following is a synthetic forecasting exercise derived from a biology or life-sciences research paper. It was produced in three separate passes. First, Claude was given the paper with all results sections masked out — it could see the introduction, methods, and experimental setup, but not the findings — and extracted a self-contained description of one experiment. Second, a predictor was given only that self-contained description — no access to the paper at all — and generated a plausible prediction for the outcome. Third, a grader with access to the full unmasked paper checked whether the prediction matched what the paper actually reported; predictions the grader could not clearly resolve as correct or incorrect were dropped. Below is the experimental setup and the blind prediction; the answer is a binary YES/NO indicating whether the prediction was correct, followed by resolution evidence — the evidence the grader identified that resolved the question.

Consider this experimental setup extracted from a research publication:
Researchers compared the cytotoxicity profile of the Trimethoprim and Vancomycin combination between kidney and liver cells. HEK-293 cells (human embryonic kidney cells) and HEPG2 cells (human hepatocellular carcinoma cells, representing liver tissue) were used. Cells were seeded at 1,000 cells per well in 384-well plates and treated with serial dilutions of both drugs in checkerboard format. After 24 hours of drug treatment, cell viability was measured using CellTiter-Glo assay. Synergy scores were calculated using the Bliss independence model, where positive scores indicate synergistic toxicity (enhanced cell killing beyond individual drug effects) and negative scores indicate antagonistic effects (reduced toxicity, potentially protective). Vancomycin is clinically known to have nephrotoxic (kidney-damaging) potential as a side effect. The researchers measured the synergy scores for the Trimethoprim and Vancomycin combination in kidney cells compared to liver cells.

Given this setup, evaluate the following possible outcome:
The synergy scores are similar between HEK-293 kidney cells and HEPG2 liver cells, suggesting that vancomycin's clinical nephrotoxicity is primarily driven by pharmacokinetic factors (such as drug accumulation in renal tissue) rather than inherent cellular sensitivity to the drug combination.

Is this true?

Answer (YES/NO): NO